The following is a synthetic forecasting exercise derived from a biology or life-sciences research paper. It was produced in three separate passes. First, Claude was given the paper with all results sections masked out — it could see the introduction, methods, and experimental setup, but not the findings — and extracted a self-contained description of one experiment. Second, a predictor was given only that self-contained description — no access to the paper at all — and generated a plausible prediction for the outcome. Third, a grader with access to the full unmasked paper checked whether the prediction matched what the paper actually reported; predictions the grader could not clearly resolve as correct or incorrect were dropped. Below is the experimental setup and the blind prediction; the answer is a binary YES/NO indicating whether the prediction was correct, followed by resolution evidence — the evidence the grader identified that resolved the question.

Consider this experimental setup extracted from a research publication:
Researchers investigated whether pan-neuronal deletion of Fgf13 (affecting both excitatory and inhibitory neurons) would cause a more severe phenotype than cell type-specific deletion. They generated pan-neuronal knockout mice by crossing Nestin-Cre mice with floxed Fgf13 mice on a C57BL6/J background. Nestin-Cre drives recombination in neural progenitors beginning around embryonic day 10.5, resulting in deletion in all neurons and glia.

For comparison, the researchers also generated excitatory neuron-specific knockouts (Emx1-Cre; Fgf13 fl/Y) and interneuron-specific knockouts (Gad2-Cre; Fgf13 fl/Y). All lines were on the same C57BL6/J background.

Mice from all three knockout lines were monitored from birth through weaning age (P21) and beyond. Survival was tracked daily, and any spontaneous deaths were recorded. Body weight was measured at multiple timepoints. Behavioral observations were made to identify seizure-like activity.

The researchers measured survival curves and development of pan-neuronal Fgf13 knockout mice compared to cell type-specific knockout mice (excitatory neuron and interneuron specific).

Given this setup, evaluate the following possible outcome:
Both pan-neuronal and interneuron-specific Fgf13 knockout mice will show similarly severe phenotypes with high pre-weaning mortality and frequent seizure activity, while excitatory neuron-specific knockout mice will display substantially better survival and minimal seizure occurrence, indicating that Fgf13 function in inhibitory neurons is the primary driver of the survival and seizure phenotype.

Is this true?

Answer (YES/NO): NO